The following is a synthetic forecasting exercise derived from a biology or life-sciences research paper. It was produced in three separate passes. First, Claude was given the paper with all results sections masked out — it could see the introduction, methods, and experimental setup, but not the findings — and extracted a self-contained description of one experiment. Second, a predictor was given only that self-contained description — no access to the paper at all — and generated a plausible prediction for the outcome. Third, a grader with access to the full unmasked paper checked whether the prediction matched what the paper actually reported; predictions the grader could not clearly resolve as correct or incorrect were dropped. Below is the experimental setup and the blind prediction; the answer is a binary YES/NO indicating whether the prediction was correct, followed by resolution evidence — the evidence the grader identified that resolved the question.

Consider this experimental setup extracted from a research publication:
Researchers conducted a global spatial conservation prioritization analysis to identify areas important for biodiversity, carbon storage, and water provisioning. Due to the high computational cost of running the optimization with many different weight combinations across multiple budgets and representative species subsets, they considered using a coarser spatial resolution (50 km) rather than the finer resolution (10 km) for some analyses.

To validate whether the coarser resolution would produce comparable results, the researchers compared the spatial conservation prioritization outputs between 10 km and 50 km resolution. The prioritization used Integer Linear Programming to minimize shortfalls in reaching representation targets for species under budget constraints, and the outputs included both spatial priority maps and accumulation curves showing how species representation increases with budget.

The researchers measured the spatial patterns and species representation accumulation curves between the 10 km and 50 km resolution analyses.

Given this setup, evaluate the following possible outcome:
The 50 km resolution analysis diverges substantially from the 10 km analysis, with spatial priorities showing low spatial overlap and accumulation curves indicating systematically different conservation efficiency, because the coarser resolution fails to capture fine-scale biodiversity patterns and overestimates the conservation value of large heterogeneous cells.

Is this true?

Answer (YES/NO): NO